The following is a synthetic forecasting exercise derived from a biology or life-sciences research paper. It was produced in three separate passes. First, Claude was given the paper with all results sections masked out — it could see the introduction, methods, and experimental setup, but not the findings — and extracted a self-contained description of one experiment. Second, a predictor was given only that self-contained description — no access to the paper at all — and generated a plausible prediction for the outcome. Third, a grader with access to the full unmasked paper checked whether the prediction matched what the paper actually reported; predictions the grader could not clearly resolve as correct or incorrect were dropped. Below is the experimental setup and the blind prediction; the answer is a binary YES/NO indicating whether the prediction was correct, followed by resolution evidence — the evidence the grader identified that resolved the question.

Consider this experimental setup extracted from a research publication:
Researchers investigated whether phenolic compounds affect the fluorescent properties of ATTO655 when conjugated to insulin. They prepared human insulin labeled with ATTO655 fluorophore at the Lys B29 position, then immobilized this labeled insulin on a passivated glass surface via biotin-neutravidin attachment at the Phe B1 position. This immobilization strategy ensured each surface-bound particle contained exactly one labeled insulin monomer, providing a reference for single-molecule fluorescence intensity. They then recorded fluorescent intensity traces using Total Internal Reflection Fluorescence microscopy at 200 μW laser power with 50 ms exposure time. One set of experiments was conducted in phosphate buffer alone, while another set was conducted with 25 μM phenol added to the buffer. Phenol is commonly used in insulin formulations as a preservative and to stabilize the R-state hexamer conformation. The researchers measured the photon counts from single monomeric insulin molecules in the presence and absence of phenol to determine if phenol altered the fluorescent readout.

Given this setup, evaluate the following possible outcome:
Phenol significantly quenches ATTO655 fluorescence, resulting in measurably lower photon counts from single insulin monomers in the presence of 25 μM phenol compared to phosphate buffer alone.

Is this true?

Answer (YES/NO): NO